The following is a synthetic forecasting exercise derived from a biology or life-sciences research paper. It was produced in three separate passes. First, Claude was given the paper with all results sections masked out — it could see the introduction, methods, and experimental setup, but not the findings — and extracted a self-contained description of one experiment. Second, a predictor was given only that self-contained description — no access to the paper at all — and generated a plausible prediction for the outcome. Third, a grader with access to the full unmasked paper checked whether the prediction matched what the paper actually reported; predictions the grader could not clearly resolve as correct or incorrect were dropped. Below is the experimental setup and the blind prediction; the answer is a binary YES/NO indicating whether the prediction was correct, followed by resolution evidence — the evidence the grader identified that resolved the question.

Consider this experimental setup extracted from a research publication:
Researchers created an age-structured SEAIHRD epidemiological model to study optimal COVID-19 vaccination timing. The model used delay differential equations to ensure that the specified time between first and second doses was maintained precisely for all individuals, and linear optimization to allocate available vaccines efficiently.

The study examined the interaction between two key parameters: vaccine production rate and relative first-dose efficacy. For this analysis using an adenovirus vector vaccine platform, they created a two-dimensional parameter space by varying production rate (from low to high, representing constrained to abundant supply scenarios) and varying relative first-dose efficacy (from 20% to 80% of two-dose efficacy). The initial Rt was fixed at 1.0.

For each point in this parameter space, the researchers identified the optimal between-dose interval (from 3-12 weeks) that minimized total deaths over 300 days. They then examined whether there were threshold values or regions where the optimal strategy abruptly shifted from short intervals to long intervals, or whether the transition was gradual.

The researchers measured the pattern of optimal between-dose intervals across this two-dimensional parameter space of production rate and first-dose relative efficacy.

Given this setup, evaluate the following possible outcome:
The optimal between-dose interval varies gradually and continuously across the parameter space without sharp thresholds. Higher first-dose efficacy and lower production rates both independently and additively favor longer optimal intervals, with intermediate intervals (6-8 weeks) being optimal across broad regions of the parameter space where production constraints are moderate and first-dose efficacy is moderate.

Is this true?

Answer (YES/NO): NO